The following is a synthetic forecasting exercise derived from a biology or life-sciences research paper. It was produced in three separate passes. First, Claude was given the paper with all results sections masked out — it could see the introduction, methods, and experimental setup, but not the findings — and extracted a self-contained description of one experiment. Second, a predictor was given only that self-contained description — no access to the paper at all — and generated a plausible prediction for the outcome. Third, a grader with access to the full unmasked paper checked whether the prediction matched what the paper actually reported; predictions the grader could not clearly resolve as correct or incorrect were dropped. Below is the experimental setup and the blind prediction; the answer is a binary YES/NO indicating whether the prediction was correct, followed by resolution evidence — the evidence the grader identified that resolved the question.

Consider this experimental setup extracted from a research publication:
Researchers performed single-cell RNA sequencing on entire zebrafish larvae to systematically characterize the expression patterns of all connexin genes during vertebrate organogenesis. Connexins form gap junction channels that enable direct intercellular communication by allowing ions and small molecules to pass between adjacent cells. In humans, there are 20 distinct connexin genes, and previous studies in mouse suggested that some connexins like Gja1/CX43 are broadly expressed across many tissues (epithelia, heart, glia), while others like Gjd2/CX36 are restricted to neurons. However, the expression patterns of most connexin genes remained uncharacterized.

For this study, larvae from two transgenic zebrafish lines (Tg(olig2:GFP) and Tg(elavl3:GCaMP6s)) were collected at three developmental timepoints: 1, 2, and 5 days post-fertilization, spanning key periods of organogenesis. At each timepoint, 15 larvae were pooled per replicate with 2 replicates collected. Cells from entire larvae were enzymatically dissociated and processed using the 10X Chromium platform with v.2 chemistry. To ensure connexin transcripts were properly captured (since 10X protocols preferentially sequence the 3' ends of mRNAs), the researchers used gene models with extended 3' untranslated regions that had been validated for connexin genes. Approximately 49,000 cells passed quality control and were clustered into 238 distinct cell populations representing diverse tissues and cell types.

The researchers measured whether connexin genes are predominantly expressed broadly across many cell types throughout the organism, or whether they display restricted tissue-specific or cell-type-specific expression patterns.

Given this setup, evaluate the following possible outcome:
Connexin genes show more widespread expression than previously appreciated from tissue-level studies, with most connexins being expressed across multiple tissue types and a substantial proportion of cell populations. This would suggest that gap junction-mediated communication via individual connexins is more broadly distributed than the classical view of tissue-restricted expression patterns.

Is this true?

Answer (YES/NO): NO